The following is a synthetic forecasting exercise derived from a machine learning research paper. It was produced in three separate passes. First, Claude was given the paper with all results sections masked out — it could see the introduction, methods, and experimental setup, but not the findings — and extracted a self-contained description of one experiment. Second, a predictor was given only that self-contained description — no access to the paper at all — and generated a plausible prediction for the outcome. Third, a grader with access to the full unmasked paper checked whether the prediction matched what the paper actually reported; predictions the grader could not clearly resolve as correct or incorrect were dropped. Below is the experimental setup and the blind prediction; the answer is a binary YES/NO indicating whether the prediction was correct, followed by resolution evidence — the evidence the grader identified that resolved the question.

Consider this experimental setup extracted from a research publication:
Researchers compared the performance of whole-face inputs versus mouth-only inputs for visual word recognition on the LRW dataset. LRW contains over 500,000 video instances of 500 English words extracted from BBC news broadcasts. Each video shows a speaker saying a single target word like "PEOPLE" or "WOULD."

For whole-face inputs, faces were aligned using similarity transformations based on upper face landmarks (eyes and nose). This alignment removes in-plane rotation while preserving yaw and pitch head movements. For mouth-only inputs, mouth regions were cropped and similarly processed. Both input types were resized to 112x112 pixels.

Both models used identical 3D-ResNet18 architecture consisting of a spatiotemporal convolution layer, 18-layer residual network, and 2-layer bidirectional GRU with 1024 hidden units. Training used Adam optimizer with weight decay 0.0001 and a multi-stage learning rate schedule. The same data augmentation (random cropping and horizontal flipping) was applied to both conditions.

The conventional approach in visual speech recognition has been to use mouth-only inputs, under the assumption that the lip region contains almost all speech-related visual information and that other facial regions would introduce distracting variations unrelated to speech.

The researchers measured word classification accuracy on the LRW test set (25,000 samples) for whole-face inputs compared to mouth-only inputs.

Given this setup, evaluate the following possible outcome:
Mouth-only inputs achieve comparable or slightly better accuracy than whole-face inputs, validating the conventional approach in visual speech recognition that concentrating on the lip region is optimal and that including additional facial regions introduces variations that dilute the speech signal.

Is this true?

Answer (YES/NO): NO